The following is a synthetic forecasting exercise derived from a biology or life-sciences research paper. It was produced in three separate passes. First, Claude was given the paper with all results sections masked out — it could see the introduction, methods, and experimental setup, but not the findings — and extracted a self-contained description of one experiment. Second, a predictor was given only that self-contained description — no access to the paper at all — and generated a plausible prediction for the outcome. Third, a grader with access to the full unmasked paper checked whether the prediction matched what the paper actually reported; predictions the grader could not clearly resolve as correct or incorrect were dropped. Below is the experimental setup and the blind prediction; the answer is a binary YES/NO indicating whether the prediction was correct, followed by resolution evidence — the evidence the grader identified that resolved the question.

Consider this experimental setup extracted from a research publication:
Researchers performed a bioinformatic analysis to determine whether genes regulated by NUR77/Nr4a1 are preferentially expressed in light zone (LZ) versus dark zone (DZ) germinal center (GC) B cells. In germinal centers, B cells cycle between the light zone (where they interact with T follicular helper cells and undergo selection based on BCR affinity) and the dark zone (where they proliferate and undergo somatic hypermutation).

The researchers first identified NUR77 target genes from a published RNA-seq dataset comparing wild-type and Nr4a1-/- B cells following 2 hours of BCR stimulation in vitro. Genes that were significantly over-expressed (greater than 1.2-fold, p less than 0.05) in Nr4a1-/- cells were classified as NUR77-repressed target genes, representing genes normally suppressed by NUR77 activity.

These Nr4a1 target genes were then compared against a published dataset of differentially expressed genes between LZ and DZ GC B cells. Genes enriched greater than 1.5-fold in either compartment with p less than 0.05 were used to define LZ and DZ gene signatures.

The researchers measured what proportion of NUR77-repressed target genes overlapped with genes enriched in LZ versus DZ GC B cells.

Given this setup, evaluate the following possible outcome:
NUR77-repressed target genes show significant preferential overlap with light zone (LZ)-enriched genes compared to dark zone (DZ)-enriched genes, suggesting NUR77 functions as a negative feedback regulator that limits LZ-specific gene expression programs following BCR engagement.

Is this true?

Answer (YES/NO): YES